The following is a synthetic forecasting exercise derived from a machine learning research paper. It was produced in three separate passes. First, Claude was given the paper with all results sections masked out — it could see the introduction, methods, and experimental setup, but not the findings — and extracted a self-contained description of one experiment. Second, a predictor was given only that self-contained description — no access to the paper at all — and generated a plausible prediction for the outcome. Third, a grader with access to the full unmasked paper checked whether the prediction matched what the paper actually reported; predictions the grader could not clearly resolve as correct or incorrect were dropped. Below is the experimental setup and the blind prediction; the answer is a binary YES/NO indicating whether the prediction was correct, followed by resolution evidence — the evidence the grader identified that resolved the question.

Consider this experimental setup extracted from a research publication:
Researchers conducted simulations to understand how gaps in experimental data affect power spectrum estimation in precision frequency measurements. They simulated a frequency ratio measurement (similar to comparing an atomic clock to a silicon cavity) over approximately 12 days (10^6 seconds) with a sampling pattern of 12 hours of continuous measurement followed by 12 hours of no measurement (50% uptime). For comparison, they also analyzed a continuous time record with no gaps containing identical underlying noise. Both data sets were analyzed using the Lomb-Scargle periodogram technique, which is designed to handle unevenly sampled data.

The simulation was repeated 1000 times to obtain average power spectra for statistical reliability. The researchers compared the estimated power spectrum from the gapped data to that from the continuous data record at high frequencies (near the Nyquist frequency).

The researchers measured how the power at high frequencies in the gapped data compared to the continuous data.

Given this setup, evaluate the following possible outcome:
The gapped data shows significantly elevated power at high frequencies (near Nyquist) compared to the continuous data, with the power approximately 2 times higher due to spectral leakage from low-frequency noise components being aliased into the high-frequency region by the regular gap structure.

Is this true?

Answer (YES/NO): NO